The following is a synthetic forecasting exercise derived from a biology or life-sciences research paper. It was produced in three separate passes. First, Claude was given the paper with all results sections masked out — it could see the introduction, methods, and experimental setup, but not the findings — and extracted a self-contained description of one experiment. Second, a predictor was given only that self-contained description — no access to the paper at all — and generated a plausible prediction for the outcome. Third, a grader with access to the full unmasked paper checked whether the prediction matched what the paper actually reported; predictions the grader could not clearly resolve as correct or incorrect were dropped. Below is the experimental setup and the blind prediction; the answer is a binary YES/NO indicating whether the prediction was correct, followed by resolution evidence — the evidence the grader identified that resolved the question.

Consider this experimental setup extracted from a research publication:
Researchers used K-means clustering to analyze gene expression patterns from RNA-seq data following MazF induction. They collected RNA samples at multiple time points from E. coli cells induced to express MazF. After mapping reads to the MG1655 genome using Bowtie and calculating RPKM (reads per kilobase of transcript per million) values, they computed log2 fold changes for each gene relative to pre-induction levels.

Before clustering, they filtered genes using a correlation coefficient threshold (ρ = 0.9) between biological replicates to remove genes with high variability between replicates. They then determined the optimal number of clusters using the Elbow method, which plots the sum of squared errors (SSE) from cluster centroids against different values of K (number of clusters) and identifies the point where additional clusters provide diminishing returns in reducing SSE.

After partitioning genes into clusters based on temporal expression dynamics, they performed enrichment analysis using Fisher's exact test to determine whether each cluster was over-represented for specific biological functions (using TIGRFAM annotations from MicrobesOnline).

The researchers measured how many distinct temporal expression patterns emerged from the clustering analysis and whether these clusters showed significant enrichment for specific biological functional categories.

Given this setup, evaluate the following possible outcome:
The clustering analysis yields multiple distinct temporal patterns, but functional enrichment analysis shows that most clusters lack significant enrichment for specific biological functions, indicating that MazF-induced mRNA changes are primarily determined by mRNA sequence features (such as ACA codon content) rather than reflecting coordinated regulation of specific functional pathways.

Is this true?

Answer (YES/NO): NO